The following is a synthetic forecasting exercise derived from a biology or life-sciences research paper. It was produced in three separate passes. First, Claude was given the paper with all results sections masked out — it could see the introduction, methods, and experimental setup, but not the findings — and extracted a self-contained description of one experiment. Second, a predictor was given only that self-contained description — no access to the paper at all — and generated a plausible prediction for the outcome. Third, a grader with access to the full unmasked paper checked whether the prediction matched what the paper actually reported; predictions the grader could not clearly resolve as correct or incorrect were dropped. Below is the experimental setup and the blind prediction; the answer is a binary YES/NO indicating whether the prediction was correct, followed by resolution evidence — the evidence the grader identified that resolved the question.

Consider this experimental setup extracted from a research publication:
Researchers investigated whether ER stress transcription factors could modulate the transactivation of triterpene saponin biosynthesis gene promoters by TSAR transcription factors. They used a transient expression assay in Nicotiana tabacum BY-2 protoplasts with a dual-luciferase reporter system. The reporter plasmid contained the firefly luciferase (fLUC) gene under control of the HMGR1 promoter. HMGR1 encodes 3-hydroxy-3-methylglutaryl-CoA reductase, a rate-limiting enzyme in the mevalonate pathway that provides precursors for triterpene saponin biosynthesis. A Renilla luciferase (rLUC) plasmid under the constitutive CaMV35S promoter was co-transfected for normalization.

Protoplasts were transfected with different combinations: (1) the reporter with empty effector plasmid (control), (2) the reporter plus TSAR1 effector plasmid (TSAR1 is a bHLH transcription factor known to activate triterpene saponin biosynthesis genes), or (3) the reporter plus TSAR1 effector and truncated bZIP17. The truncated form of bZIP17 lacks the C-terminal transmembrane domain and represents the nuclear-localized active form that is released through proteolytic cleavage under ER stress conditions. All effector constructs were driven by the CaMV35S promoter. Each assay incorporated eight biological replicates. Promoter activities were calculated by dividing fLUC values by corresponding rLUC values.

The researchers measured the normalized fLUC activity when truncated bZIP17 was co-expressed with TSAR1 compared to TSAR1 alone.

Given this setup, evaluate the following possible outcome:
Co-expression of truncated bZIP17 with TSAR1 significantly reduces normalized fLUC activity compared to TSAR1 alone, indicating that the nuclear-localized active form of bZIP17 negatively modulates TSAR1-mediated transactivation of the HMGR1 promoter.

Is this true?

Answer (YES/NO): YES